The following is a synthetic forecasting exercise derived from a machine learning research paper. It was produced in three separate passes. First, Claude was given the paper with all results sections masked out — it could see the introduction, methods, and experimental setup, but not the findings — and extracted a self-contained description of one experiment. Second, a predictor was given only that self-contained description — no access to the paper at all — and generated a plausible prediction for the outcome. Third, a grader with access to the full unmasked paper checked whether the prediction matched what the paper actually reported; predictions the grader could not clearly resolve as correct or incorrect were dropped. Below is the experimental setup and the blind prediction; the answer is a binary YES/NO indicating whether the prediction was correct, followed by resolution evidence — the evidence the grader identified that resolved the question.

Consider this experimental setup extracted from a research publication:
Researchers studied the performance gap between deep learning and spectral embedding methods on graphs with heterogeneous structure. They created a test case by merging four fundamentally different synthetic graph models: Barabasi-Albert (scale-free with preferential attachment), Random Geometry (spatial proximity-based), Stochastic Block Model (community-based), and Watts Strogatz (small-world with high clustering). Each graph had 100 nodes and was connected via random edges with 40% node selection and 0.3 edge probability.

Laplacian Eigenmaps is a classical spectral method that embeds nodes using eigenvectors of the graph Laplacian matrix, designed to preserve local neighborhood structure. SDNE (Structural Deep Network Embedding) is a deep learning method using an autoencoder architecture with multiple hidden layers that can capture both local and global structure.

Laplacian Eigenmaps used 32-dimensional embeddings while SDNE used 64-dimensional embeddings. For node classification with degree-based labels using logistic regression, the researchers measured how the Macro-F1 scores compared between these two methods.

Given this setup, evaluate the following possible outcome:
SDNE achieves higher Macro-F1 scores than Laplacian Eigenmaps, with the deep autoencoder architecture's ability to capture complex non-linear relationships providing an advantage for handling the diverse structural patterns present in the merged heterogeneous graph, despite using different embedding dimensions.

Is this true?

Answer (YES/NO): YES